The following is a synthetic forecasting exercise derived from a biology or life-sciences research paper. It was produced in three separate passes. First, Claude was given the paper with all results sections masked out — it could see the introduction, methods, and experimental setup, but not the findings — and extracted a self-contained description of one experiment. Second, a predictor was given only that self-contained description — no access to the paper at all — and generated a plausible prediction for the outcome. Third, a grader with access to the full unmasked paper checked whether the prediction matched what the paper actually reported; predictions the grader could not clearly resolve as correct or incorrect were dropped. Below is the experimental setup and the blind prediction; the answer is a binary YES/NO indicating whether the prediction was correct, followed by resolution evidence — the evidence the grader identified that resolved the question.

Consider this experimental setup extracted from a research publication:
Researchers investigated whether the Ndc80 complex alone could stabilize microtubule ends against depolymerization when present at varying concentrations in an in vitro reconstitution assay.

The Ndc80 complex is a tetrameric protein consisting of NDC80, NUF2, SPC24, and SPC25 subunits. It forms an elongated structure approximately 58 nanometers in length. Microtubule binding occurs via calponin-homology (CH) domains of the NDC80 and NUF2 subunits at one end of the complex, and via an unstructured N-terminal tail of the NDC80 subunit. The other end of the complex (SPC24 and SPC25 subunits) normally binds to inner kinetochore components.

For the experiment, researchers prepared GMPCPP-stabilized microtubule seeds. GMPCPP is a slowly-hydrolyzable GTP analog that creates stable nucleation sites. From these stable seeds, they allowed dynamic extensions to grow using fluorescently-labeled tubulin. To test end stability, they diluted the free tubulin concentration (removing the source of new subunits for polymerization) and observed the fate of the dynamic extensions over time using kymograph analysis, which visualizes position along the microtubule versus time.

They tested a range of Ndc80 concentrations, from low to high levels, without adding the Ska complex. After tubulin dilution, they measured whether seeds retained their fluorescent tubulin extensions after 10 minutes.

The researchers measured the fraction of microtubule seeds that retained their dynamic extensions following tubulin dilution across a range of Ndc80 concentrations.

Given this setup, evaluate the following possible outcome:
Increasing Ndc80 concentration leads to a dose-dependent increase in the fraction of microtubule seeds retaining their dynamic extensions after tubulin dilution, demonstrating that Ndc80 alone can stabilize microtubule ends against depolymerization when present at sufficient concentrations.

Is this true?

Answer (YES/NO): YES